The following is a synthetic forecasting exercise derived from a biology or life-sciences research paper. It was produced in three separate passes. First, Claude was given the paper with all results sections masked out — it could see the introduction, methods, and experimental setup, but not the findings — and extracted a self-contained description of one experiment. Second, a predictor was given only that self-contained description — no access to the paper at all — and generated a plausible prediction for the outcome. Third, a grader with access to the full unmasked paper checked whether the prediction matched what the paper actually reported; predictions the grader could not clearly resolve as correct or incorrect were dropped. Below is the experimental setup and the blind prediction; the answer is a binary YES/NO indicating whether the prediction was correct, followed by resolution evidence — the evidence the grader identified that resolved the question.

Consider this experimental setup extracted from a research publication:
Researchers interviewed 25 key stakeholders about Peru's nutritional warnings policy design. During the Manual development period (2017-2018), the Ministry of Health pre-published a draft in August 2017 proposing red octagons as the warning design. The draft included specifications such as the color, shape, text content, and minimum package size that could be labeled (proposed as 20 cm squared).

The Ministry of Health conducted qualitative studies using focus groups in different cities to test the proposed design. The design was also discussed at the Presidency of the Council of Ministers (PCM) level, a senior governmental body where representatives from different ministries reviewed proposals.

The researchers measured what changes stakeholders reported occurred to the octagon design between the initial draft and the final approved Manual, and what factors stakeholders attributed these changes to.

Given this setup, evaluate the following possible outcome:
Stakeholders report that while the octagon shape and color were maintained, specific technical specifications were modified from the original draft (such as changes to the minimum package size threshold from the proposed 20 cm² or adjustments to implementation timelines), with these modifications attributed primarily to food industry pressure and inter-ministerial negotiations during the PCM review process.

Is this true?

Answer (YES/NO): NO